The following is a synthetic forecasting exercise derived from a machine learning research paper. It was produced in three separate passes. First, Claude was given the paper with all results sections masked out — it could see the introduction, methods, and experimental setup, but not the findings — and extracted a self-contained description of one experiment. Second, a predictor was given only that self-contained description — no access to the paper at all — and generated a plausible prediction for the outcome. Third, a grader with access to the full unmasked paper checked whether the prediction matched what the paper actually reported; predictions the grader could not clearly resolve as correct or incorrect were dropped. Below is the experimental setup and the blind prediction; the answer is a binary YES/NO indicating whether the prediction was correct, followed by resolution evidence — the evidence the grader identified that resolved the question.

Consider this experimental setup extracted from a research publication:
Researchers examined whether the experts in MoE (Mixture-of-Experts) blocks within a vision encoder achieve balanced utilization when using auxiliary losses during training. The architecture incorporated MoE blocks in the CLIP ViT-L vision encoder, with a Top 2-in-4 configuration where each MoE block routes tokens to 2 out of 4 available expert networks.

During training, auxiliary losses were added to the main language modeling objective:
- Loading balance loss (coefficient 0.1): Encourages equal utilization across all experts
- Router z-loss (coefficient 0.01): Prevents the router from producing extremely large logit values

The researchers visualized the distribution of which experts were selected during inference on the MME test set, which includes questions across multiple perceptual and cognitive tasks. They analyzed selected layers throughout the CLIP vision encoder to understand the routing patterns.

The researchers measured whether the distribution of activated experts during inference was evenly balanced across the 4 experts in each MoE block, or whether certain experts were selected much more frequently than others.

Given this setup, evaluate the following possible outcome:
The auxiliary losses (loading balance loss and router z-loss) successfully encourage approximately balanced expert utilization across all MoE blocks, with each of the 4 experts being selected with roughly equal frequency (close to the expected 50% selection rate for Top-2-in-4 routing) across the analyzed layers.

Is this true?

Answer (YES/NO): YES